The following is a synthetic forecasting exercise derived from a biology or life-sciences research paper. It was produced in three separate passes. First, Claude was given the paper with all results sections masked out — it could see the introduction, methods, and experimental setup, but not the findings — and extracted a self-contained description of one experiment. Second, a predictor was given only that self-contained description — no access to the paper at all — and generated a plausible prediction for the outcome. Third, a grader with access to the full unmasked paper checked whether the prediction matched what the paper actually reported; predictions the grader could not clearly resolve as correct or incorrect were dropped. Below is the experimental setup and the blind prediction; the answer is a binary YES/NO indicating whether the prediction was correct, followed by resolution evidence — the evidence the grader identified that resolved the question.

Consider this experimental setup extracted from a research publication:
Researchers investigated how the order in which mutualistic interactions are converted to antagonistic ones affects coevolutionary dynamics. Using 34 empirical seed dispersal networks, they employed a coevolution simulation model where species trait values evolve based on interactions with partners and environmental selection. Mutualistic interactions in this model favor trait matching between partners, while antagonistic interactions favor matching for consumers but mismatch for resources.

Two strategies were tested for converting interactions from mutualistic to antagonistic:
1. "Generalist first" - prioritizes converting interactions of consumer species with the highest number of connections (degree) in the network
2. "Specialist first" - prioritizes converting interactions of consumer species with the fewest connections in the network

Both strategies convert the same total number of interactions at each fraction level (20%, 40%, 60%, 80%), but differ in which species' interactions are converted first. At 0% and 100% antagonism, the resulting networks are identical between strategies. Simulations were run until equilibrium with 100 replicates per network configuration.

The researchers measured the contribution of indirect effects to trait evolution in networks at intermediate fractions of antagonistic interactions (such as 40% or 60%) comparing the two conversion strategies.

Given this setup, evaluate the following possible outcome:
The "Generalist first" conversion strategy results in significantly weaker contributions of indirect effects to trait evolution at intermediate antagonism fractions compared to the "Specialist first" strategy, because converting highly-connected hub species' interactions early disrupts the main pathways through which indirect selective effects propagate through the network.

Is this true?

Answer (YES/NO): NO